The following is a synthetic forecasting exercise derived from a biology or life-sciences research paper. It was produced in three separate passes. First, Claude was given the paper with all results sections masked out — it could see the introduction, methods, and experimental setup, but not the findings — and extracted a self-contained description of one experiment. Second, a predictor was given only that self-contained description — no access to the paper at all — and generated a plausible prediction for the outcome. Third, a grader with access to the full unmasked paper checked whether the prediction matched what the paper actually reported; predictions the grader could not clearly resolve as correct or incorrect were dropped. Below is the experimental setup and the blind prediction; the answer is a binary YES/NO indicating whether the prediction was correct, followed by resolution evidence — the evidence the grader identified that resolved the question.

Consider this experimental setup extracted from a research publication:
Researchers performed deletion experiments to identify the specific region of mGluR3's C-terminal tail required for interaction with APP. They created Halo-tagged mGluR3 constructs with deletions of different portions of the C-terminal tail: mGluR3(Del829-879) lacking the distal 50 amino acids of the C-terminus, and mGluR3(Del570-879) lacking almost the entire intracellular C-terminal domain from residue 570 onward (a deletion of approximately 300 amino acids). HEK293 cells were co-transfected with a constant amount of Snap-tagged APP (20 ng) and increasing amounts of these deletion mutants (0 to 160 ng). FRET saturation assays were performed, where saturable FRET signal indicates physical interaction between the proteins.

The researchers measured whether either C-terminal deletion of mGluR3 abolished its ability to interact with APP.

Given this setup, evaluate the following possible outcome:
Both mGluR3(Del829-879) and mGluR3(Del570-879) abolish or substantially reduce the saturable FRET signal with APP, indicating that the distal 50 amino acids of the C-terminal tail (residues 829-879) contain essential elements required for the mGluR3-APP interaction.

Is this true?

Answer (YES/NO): YES